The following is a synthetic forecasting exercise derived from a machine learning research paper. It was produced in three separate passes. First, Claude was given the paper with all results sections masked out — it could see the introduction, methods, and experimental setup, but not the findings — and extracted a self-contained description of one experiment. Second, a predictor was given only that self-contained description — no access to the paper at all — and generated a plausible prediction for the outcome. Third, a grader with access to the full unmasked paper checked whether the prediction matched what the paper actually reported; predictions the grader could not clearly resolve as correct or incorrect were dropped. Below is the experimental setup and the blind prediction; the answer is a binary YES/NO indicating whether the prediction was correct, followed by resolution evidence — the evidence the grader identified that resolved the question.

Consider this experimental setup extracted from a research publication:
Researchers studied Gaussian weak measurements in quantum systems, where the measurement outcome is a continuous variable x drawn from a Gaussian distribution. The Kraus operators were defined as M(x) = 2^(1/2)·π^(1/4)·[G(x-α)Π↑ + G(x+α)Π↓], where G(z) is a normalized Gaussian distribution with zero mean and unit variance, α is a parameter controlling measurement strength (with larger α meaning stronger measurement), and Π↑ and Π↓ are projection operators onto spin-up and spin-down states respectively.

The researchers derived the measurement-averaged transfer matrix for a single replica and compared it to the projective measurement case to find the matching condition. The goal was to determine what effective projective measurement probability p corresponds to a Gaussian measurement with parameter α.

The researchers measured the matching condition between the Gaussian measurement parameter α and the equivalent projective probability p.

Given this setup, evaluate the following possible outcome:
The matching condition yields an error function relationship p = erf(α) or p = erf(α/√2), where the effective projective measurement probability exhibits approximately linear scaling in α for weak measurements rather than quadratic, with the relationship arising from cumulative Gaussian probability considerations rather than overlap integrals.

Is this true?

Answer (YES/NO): NO